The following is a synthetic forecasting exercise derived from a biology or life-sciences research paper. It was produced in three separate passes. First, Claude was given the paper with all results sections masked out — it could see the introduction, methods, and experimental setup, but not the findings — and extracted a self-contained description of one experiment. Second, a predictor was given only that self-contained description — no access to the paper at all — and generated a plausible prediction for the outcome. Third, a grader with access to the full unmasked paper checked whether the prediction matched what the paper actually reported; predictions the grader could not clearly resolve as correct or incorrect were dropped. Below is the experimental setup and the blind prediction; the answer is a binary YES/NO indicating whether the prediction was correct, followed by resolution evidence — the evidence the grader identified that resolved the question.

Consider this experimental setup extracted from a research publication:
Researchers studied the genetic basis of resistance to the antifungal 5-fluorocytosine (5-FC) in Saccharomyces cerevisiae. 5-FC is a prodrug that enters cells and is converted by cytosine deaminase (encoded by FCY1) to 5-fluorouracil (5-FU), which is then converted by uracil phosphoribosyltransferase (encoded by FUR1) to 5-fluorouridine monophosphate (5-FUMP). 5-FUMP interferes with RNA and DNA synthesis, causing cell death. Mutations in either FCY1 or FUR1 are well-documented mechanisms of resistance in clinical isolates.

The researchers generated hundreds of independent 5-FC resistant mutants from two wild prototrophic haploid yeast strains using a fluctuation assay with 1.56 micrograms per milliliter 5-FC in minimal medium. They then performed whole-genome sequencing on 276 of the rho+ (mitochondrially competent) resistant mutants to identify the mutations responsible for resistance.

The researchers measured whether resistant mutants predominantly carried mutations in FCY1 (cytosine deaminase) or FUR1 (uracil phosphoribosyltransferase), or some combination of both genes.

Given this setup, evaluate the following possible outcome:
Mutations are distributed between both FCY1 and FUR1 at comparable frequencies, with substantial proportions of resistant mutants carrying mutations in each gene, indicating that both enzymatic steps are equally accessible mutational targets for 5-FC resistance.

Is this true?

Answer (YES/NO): NO